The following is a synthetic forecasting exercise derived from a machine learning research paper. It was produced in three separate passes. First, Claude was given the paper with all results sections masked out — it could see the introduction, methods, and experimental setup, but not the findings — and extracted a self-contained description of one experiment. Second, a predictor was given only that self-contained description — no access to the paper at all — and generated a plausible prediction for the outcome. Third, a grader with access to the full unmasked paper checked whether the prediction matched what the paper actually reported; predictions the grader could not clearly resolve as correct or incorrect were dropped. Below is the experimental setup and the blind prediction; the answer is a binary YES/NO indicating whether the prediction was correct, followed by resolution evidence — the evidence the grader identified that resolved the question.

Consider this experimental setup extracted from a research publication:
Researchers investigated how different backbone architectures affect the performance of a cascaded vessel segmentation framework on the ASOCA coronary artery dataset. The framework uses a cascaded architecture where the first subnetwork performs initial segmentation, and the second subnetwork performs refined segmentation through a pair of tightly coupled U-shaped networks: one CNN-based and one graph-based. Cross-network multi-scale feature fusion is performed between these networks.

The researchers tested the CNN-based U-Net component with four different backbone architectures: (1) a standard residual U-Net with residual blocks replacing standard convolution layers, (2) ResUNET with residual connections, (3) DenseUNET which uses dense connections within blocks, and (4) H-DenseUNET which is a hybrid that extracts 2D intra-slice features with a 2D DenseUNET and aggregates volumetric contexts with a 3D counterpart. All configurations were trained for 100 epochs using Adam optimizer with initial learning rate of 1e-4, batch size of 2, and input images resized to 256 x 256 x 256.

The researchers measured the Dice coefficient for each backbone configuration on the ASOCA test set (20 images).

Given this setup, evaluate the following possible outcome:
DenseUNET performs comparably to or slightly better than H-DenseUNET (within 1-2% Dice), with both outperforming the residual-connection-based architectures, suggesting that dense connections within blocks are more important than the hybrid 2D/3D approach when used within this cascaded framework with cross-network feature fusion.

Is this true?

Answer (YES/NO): NO